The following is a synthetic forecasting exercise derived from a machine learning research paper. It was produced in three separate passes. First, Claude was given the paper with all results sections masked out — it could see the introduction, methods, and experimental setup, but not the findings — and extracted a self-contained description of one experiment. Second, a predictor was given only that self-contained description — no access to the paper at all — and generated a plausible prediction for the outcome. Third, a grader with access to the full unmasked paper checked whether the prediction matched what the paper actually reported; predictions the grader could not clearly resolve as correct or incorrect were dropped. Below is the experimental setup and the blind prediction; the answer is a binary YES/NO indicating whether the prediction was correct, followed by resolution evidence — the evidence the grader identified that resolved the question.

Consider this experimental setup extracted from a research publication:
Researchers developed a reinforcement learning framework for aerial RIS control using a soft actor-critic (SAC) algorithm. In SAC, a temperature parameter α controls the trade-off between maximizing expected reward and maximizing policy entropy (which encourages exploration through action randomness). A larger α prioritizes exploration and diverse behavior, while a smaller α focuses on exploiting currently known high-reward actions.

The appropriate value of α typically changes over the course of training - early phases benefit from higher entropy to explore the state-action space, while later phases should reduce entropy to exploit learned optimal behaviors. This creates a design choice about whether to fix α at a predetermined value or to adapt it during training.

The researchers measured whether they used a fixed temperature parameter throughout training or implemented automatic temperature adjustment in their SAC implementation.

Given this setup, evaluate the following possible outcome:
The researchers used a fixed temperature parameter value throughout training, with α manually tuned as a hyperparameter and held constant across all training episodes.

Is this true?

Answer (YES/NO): NO